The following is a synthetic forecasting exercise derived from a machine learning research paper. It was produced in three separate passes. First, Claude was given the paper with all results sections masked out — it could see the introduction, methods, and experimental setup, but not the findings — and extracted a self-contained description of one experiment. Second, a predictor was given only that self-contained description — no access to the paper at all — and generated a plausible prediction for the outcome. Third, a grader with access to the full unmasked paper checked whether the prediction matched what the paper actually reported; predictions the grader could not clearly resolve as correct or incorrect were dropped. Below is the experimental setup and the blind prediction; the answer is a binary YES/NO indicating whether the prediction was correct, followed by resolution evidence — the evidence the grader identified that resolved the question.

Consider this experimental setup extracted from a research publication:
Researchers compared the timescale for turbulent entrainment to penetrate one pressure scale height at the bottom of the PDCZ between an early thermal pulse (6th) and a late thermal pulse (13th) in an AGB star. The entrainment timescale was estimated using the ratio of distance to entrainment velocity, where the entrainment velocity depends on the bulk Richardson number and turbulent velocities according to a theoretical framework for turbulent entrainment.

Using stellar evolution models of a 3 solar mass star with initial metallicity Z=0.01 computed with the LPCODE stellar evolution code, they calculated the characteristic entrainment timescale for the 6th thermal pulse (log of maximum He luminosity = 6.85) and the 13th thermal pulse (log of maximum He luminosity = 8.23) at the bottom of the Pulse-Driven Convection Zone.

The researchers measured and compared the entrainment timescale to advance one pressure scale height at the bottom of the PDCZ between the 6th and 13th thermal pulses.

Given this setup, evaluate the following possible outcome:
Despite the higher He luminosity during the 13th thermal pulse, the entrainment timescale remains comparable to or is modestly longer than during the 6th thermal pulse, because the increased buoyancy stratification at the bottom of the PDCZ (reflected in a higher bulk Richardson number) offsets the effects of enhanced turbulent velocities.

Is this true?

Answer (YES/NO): NO